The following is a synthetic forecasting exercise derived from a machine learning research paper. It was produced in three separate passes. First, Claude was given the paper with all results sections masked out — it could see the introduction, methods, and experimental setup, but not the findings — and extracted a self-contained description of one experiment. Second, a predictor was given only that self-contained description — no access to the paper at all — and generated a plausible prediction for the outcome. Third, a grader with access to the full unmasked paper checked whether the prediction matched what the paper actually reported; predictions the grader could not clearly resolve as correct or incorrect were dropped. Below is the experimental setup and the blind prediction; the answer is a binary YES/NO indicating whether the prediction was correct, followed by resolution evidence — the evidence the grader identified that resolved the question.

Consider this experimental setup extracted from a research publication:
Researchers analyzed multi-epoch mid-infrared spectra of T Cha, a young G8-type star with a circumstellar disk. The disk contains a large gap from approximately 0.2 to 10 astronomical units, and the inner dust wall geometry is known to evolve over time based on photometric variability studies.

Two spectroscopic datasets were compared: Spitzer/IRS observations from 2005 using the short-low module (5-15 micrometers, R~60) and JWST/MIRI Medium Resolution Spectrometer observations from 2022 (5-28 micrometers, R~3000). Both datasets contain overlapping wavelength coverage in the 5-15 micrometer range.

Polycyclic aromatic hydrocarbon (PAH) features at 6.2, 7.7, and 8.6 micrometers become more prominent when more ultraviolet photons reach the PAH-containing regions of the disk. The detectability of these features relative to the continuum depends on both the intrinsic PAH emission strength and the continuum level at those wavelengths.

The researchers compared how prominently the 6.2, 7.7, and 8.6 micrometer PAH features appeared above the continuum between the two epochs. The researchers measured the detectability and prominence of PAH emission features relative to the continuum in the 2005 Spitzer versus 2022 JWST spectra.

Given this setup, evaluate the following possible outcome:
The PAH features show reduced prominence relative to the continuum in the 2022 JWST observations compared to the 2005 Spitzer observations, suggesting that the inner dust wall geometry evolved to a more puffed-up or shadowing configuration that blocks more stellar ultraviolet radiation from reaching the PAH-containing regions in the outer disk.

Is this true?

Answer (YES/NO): NO